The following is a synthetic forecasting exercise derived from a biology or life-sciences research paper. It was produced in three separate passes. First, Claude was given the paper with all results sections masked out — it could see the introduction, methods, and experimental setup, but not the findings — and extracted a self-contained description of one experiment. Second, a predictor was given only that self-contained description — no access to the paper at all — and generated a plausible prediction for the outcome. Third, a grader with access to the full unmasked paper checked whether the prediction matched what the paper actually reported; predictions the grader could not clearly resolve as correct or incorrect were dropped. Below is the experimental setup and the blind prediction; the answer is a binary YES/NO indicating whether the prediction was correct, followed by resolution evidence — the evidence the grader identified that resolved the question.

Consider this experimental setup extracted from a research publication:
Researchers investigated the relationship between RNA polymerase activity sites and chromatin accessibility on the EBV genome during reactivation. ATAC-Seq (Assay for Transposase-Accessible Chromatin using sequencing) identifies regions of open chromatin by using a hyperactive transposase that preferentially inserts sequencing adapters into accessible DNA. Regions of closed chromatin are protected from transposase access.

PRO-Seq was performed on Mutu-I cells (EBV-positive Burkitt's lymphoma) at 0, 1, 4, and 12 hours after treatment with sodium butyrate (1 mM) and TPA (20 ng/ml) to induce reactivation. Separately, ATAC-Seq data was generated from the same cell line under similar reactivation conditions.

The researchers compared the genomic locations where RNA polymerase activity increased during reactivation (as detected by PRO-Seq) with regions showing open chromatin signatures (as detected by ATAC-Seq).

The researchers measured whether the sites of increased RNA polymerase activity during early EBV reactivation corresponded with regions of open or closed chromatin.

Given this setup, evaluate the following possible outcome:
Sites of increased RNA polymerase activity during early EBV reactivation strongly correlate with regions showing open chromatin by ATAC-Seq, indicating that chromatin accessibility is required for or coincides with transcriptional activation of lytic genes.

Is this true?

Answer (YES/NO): NO